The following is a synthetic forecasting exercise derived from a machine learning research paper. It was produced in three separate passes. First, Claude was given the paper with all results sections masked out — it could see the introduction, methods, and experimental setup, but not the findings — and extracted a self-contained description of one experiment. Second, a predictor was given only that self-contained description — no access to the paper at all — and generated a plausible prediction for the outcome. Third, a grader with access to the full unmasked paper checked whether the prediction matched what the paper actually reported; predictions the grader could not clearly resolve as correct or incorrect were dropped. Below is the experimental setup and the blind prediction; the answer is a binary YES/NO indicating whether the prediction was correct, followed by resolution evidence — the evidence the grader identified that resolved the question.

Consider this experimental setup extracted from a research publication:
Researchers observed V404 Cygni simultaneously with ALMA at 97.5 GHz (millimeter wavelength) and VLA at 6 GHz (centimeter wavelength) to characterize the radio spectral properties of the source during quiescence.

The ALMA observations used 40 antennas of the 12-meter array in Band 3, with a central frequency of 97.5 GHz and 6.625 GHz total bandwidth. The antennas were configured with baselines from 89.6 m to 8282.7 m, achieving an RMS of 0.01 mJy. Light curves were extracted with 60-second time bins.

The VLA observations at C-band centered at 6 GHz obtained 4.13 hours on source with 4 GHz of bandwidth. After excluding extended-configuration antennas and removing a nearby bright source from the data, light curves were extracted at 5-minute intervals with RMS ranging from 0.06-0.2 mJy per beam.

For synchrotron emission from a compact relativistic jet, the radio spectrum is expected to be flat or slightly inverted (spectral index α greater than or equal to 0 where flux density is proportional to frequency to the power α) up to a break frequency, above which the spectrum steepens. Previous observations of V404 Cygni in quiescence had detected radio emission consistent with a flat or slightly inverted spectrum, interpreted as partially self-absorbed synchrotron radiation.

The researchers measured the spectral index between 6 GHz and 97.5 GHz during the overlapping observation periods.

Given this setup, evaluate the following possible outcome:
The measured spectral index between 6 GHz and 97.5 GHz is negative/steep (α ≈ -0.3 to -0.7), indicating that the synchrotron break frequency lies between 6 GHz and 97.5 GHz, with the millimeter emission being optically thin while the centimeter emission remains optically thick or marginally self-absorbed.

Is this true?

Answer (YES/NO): NO